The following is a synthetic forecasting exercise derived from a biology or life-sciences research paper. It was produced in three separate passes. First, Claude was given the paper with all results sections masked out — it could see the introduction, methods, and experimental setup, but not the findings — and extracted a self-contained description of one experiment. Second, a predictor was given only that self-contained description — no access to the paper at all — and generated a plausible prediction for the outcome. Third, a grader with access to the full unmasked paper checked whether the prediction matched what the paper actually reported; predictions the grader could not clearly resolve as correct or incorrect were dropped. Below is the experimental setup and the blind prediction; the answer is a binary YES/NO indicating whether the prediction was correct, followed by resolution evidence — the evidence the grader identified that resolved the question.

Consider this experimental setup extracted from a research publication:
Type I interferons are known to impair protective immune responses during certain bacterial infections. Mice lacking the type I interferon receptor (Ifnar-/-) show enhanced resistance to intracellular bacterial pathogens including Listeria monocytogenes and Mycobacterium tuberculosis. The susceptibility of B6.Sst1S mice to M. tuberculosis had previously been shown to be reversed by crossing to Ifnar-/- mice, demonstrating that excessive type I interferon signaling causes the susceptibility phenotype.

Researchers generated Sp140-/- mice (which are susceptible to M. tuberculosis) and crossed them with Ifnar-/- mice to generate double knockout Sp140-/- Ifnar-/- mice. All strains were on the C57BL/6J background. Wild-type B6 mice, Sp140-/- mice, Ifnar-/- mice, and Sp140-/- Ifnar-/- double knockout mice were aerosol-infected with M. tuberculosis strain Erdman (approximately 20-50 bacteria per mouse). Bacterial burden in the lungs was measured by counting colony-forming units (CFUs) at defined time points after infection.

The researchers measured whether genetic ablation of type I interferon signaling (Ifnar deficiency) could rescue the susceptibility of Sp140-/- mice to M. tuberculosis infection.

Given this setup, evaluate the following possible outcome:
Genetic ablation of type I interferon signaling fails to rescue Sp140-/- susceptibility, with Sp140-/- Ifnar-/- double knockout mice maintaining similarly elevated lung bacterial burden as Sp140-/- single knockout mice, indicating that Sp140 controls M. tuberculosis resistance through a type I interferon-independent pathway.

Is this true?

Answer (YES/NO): NO